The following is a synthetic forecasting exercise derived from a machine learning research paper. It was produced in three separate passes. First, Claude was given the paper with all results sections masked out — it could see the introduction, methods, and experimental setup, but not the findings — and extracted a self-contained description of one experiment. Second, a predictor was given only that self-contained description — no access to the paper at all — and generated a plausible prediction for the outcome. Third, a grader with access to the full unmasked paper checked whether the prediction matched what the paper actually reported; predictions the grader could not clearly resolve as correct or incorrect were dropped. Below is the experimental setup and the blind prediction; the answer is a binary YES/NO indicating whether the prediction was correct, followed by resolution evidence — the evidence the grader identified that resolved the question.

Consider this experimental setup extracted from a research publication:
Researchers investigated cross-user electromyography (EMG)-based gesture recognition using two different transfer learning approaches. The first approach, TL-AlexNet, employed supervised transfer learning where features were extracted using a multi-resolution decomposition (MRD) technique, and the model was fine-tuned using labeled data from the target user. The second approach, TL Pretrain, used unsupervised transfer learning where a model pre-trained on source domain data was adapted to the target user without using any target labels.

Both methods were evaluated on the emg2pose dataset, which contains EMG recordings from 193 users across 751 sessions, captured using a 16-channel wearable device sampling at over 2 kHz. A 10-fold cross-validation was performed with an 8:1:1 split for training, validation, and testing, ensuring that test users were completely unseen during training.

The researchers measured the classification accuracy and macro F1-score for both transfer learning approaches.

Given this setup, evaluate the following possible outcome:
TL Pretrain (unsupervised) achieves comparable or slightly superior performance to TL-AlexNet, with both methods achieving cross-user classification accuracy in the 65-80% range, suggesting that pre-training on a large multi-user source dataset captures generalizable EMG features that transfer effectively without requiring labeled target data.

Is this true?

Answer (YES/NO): YES